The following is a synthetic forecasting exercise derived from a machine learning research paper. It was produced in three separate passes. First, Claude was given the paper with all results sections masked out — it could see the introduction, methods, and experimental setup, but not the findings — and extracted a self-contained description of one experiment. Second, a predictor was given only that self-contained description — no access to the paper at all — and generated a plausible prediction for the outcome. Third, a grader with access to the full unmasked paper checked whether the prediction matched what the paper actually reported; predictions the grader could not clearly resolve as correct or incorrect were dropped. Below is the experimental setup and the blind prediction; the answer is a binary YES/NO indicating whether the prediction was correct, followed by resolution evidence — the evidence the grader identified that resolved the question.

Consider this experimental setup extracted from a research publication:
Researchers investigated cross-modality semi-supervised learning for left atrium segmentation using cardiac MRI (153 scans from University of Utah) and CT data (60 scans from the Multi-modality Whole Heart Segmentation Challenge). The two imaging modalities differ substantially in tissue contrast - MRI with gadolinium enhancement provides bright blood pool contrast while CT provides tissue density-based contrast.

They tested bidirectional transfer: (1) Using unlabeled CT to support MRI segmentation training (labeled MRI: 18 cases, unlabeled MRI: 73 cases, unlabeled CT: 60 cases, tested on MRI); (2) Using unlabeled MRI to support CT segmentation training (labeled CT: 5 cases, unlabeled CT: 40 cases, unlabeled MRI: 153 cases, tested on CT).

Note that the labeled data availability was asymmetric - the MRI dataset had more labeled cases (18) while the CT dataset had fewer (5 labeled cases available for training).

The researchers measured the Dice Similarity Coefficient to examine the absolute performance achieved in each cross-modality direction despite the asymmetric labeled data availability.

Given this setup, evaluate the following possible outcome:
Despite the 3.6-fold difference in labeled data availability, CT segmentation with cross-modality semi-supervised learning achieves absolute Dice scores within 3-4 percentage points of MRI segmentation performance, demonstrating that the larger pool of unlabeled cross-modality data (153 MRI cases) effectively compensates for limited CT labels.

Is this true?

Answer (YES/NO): NO